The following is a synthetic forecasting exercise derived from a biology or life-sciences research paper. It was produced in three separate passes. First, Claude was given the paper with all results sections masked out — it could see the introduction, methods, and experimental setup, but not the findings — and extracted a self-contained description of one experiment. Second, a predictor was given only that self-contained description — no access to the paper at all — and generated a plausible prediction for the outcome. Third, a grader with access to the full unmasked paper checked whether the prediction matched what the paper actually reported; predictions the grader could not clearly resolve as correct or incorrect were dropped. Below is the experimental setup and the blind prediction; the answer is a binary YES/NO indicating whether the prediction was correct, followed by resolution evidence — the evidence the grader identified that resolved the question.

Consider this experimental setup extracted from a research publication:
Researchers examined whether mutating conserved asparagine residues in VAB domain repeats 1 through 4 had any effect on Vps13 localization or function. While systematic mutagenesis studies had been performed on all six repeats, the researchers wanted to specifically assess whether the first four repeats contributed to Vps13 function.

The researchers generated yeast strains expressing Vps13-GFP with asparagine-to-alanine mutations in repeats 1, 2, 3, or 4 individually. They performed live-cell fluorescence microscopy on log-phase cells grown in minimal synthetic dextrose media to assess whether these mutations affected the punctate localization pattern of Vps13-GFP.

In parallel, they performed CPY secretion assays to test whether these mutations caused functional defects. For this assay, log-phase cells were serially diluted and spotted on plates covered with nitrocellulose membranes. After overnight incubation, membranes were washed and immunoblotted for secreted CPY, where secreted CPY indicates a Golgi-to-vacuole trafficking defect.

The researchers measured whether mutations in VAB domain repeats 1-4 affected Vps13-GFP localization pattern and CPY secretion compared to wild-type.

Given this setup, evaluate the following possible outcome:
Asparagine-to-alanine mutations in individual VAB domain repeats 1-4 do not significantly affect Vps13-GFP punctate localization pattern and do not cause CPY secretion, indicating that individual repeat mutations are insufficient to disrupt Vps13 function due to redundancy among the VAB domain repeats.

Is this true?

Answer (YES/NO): NO